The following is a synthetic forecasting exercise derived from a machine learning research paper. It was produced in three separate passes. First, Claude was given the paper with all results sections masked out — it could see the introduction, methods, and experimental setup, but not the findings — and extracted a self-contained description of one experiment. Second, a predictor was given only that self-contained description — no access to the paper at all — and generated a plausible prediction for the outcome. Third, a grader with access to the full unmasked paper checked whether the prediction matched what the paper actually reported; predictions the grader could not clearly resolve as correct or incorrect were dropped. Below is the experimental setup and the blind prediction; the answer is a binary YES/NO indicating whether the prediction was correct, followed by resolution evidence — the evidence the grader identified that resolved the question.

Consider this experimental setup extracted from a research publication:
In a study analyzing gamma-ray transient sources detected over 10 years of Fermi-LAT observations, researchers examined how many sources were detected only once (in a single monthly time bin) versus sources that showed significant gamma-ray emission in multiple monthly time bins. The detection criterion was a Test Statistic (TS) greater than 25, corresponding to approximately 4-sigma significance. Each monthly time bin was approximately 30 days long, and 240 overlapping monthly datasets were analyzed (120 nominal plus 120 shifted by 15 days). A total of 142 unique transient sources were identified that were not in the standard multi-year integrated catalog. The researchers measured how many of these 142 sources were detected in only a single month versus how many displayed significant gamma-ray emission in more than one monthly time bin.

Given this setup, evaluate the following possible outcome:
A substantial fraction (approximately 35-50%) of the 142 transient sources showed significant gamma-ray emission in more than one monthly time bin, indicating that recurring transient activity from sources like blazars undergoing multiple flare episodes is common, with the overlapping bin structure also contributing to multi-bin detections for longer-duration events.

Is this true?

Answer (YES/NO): NO